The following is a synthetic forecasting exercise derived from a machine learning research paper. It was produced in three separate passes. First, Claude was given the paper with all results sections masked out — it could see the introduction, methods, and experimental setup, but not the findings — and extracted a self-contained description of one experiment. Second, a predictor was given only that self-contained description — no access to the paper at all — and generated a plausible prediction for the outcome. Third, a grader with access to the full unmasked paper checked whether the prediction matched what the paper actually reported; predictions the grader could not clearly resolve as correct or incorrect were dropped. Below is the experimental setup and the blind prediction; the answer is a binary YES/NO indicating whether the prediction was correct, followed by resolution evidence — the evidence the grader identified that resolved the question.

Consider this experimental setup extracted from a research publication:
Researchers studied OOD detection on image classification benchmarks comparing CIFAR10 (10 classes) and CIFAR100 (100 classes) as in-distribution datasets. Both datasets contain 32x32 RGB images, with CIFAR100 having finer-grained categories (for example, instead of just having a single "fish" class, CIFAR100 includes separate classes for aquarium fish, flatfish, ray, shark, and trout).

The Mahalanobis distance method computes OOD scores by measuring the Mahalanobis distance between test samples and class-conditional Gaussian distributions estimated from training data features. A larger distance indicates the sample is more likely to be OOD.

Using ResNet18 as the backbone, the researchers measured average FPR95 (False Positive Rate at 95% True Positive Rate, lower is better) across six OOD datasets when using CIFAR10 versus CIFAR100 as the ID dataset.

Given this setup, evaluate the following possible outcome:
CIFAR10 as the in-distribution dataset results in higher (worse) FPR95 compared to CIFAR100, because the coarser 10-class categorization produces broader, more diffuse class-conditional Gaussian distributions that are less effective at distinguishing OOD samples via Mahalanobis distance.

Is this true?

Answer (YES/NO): NO